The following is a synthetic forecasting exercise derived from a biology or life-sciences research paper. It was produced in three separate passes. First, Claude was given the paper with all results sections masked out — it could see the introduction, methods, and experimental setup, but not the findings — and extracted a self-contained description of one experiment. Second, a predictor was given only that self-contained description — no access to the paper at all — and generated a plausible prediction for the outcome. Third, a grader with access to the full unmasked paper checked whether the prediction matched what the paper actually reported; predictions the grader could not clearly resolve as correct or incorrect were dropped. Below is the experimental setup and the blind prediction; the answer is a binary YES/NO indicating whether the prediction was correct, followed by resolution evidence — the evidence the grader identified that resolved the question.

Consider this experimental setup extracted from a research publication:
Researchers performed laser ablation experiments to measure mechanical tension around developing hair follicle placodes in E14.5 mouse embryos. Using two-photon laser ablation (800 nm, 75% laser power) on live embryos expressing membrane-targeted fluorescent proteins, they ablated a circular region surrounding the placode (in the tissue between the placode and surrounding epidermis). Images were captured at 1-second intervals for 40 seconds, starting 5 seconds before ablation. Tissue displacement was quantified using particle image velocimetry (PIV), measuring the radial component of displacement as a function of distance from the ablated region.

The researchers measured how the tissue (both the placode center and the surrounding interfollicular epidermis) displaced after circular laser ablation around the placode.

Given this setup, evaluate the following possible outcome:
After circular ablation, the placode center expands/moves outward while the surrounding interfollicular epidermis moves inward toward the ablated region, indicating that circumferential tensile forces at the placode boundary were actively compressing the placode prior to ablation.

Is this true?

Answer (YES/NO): NO